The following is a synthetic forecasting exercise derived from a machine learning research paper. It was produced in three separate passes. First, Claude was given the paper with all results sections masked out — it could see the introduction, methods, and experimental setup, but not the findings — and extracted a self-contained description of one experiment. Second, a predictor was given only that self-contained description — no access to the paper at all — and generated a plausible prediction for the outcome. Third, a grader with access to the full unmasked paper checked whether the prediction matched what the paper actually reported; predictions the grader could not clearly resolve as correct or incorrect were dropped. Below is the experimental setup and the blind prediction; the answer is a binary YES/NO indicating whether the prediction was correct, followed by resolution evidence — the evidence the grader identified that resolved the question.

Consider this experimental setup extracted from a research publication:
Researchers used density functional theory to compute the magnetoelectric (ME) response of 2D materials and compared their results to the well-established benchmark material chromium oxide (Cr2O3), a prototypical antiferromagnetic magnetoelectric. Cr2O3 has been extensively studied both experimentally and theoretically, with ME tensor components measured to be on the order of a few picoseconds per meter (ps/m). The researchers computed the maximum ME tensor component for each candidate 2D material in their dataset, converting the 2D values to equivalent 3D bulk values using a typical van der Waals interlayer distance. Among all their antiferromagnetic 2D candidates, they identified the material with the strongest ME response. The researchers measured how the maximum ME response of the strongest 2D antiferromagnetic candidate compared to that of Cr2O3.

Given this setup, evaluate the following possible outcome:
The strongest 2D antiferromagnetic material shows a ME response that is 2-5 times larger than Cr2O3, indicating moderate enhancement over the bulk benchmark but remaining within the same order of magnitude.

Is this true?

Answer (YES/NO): NO